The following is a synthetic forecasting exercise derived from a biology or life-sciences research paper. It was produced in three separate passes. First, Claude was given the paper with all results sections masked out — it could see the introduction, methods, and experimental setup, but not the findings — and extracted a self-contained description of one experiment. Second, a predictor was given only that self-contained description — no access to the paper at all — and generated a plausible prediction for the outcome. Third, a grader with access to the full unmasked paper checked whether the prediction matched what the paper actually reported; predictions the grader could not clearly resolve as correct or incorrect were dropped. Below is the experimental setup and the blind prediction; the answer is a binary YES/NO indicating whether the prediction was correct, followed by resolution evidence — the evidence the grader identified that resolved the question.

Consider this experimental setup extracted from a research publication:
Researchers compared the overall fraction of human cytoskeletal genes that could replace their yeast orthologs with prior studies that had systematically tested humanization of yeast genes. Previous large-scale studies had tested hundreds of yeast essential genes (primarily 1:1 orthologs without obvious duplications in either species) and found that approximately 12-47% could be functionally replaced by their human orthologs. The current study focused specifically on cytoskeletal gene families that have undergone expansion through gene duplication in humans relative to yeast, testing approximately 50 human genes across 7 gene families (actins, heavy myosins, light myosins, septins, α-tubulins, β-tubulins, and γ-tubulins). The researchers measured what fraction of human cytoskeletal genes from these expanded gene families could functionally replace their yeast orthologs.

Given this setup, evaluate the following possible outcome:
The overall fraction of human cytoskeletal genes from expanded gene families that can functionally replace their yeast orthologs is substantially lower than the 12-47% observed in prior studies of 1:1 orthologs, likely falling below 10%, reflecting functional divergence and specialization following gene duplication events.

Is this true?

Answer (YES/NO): NO